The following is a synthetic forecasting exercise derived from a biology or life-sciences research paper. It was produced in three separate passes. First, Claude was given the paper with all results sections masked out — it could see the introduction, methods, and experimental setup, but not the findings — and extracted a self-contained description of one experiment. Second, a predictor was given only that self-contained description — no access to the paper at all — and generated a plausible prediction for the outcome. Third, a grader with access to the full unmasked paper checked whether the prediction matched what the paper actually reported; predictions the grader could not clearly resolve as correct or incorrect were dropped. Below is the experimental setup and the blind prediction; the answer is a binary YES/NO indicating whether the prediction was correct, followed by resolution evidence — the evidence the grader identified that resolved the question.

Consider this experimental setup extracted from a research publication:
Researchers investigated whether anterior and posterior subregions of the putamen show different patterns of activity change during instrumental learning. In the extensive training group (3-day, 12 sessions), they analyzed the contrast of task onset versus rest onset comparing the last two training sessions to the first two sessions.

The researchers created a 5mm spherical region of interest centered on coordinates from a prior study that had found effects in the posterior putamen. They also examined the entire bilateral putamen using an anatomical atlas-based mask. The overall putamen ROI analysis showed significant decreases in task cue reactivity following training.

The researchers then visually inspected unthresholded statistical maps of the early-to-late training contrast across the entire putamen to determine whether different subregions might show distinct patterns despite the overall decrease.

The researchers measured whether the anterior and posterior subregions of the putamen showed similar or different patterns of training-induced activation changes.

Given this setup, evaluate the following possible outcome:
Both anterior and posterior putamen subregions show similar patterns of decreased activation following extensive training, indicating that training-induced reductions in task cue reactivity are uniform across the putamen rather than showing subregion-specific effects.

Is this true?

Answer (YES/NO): NO